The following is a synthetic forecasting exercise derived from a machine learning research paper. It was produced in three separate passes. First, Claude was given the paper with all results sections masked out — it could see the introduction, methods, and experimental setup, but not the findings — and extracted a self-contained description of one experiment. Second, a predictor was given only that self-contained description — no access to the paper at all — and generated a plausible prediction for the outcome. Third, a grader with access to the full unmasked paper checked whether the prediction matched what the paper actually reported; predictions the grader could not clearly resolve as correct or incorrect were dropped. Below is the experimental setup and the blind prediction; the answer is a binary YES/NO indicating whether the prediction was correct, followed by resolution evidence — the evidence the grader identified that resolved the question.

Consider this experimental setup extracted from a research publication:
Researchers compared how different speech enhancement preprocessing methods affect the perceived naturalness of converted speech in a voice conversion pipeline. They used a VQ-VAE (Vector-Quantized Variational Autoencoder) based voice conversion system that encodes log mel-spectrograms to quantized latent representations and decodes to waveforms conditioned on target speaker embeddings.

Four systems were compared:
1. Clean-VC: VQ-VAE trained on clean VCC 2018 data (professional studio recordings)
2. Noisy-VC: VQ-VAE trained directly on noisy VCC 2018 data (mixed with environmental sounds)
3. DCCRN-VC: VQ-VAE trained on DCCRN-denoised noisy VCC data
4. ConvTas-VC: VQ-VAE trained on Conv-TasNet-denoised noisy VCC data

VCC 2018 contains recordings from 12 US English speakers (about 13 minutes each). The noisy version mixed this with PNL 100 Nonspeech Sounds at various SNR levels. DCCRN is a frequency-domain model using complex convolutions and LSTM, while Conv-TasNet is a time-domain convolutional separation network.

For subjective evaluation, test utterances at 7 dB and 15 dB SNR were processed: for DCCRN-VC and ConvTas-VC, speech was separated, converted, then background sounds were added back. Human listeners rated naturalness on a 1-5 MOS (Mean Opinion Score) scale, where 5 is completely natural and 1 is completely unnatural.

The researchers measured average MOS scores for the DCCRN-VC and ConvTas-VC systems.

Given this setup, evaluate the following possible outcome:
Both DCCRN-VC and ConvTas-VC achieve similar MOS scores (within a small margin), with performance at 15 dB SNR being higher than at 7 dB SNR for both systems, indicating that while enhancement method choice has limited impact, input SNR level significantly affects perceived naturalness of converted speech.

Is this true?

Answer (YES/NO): NO